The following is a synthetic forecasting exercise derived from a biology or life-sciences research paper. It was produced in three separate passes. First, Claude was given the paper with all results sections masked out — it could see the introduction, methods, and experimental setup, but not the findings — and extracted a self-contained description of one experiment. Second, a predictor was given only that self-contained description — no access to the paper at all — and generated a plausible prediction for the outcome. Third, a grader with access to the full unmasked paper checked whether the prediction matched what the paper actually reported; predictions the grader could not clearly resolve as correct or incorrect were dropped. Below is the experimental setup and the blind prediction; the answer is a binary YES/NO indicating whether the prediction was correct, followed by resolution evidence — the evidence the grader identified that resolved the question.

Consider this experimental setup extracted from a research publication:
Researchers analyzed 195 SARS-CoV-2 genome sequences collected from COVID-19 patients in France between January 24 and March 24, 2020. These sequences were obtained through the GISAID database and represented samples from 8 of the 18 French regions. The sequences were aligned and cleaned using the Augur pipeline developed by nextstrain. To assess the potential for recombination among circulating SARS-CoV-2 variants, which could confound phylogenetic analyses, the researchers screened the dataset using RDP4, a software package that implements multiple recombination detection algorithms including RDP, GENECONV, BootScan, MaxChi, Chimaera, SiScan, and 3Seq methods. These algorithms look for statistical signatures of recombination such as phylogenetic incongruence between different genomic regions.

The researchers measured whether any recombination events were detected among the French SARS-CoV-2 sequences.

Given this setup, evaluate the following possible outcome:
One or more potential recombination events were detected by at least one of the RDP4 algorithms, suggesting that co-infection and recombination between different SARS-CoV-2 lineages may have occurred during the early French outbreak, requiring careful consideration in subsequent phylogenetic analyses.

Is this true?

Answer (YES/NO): NO